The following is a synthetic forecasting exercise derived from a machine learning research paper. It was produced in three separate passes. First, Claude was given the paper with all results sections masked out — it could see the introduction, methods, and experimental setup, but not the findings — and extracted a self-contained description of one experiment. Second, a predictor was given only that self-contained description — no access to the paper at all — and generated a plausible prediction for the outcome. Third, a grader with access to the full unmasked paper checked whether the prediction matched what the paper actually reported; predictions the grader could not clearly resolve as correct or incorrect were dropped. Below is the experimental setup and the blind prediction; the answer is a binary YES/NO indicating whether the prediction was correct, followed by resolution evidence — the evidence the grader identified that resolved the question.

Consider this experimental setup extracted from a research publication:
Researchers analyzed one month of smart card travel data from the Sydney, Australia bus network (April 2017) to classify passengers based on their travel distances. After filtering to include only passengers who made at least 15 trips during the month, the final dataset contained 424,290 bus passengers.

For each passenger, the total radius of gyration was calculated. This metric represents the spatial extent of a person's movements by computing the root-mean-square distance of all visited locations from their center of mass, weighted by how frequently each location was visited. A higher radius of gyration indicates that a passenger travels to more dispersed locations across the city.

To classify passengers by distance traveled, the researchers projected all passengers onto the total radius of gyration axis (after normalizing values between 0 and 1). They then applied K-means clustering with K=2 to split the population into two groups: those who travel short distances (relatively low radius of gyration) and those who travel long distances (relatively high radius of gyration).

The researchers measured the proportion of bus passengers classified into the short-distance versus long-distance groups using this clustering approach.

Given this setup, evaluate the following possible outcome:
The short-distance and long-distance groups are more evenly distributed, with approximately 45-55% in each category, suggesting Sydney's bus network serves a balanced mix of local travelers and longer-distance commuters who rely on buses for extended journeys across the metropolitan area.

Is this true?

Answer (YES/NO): NO